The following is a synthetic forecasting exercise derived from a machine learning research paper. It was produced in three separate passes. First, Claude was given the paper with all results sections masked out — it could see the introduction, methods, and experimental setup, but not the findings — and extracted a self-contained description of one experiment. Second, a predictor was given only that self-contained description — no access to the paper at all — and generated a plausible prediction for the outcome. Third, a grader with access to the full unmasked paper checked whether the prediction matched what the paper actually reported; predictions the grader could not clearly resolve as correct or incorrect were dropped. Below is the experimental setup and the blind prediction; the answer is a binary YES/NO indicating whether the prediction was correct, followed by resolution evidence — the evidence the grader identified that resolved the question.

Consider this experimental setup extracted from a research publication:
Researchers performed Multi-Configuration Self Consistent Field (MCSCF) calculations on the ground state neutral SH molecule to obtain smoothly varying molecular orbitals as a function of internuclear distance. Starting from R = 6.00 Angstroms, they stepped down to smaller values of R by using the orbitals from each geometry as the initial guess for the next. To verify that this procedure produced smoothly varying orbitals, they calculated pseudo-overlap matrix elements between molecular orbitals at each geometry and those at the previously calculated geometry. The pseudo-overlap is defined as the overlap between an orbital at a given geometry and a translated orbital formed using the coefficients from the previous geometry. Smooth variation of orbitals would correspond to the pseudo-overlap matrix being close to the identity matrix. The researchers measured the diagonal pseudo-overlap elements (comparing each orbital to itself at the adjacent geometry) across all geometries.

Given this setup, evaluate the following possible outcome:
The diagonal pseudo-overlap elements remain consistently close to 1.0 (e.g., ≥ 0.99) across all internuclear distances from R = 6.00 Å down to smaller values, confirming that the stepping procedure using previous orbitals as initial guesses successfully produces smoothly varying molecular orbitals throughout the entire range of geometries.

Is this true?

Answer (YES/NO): NO